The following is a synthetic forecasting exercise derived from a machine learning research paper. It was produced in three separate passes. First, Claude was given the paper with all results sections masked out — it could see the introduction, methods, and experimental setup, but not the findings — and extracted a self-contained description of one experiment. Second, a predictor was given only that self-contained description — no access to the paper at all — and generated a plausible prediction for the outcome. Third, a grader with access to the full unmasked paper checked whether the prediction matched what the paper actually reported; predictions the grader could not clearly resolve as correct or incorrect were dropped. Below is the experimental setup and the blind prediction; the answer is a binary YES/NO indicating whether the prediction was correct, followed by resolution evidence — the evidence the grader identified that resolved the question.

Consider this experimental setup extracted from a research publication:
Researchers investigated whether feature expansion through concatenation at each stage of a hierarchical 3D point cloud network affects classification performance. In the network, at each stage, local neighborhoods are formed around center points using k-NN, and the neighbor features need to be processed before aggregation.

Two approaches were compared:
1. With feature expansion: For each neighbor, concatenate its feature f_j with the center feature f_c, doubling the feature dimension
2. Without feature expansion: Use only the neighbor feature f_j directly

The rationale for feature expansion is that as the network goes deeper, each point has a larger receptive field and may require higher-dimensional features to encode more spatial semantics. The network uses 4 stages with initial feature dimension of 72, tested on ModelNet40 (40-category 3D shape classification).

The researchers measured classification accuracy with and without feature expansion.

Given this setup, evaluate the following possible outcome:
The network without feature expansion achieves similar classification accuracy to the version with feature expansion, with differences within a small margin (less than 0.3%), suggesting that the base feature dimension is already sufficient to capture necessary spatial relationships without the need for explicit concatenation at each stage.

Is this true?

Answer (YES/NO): NO